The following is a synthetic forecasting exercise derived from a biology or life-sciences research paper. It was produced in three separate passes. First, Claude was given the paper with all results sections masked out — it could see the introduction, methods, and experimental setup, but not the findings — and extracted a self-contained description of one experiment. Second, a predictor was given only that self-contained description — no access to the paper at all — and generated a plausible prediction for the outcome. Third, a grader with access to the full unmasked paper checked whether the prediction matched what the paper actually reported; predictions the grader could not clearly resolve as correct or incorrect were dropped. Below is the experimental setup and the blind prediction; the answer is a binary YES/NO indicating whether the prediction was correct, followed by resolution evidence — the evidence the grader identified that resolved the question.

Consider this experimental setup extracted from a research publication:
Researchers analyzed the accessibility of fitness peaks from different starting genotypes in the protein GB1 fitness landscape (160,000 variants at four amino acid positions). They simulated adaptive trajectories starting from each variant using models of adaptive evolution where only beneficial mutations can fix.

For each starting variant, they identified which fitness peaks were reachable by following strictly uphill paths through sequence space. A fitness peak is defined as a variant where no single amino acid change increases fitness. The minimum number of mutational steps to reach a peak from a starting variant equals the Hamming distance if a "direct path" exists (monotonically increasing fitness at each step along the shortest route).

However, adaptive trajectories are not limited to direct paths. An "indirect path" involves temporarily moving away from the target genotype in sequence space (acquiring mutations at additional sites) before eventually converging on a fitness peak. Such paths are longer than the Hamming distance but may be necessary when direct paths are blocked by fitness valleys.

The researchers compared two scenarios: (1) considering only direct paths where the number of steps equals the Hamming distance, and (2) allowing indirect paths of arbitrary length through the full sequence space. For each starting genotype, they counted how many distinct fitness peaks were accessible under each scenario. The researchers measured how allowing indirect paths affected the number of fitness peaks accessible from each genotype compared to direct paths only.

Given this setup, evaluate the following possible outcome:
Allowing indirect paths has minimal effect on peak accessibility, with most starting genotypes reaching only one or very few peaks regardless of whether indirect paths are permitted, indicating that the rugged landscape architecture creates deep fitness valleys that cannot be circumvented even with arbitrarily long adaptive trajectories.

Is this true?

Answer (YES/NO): NO